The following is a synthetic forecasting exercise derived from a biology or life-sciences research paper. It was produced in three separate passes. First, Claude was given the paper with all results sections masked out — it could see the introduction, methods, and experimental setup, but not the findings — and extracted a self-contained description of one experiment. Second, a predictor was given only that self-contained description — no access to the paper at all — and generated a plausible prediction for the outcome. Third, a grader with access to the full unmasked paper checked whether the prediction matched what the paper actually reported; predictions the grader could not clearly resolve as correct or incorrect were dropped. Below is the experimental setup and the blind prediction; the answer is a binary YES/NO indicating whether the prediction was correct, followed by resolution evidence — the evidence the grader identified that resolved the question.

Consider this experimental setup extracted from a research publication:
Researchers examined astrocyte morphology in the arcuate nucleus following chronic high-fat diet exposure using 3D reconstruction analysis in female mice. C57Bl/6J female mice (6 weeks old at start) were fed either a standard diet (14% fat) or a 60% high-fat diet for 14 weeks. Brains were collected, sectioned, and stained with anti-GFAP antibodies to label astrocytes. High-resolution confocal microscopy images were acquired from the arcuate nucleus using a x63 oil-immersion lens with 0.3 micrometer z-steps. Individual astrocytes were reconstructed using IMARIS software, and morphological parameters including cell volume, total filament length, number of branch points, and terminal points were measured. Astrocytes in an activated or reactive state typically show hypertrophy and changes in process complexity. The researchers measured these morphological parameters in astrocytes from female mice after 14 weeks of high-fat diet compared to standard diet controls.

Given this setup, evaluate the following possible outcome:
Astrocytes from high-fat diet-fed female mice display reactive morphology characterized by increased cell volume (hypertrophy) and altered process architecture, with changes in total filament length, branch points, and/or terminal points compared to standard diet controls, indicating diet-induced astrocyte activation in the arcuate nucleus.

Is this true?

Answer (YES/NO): NO